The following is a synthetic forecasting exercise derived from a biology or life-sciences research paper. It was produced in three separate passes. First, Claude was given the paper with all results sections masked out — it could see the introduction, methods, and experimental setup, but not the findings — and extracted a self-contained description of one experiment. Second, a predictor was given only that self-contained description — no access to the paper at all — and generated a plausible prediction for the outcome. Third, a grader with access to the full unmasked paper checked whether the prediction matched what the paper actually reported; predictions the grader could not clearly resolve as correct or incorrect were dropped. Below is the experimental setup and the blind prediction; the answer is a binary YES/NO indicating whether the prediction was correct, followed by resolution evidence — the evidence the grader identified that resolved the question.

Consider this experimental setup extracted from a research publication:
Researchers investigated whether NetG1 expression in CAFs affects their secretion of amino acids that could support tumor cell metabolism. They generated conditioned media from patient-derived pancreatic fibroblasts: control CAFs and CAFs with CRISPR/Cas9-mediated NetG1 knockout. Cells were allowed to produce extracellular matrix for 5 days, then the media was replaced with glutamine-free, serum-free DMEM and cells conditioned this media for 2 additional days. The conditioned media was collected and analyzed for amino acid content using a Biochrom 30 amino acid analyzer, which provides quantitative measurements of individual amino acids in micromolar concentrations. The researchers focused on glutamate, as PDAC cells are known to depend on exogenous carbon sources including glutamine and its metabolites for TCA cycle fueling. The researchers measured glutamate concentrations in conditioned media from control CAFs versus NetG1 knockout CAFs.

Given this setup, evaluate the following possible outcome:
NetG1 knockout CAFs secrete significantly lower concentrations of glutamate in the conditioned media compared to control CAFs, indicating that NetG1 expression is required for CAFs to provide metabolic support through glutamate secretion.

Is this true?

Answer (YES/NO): YES